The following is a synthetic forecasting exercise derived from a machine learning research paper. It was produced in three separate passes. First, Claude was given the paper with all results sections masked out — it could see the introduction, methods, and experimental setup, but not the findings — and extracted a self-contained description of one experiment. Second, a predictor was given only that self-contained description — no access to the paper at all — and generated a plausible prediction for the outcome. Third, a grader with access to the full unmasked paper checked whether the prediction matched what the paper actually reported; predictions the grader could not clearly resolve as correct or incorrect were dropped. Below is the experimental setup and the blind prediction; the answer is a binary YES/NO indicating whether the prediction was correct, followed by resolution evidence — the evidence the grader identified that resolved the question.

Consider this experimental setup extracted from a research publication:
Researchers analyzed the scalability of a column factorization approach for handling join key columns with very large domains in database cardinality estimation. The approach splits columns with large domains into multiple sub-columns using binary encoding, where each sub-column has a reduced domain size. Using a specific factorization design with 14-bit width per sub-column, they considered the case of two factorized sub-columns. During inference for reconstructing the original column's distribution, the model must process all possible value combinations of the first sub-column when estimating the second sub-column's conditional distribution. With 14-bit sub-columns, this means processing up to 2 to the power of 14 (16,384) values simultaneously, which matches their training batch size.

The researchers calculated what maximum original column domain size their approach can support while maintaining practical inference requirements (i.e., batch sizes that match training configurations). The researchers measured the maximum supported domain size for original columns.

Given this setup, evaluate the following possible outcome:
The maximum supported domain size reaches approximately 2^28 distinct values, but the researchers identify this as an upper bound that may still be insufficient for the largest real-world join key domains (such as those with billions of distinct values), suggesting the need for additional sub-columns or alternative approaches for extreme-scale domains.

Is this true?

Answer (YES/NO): NO